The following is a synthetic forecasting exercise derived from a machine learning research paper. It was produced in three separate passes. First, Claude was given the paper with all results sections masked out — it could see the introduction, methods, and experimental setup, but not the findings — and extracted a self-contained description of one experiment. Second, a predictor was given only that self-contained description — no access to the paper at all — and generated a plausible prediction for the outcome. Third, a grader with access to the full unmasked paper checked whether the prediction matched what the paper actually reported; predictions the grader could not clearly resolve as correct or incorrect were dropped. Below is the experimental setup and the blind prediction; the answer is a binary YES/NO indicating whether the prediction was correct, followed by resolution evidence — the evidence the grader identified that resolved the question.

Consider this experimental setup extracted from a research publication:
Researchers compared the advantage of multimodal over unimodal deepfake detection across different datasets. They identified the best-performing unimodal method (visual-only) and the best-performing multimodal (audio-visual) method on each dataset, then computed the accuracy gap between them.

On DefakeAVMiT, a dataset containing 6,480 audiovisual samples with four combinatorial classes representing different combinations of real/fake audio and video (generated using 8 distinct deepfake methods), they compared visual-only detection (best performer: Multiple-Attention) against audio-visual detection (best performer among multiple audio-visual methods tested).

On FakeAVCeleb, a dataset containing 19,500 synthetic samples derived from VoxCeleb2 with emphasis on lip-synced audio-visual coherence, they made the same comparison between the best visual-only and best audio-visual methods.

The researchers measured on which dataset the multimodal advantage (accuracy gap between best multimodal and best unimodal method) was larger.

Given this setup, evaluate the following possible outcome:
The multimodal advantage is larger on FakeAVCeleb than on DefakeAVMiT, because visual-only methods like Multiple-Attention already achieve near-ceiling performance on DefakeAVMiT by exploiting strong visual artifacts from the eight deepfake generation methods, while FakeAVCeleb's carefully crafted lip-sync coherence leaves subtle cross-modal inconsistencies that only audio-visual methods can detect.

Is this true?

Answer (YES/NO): YES